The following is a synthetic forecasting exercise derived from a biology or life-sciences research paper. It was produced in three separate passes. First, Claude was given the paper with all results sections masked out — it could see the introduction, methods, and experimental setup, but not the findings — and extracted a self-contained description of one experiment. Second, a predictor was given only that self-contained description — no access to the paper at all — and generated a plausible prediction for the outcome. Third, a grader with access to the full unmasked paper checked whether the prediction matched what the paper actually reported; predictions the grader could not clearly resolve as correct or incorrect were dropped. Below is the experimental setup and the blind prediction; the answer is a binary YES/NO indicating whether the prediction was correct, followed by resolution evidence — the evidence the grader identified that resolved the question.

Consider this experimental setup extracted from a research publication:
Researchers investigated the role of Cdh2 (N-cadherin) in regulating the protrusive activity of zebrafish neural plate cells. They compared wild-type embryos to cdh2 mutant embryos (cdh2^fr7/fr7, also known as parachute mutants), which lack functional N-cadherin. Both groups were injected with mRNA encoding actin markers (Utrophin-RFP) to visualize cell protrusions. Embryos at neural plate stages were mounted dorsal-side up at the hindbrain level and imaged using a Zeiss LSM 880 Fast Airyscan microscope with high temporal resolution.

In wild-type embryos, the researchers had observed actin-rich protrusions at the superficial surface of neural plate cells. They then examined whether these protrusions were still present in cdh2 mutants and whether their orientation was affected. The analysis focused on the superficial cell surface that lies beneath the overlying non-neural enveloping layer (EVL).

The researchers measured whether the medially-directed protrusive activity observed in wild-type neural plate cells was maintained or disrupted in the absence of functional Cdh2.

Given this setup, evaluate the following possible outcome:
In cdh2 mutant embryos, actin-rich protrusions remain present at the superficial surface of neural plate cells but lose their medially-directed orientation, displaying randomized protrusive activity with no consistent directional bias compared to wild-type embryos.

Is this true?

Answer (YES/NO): YES